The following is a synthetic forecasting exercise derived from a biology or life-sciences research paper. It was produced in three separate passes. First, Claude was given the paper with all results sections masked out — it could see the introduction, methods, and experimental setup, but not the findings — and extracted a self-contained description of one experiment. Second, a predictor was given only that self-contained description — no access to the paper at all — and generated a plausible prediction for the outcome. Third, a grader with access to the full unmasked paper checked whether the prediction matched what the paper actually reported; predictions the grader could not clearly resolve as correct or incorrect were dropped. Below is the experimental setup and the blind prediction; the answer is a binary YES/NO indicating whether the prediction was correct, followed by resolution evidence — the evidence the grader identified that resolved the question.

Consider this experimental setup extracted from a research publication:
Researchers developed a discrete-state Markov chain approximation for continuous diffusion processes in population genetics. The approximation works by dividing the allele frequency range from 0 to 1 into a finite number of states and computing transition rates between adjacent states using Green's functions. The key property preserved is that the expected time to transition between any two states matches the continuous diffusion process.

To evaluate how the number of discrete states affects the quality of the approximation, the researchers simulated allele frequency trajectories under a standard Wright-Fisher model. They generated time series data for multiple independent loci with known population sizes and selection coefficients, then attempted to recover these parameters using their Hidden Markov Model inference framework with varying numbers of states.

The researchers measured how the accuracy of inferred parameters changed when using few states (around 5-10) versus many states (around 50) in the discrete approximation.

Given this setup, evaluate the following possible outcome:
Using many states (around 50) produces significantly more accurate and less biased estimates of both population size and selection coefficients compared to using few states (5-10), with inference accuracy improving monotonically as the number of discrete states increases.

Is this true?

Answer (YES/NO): NO